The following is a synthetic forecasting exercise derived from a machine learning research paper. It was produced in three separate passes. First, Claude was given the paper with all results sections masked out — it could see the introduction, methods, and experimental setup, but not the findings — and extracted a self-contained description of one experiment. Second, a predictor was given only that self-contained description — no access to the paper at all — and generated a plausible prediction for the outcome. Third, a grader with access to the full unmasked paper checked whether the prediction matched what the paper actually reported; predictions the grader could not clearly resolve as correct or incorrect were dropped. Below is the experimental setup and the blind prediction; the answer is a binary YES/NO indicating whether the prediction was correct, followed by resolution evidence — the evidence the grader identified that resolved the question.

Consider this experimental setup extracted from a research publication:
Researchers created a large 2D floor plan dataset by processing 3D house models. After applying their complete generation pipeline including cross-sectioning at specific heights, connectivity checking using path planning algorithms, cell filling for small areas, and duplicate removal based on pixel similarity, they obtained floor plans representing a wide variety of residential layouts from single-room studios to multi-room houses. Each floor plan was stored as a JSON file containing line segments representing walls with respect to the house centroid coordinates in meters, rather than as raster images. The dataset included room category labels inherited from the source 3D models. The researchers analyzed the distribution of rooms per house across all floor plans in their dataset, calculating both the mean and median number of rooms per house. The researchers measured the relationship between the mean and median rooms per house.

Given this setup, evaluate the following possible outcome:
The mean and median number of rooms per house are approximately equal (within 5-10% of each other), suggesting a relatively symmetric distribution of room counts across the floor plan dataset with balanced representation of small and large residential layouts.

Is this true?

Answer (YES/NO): YES